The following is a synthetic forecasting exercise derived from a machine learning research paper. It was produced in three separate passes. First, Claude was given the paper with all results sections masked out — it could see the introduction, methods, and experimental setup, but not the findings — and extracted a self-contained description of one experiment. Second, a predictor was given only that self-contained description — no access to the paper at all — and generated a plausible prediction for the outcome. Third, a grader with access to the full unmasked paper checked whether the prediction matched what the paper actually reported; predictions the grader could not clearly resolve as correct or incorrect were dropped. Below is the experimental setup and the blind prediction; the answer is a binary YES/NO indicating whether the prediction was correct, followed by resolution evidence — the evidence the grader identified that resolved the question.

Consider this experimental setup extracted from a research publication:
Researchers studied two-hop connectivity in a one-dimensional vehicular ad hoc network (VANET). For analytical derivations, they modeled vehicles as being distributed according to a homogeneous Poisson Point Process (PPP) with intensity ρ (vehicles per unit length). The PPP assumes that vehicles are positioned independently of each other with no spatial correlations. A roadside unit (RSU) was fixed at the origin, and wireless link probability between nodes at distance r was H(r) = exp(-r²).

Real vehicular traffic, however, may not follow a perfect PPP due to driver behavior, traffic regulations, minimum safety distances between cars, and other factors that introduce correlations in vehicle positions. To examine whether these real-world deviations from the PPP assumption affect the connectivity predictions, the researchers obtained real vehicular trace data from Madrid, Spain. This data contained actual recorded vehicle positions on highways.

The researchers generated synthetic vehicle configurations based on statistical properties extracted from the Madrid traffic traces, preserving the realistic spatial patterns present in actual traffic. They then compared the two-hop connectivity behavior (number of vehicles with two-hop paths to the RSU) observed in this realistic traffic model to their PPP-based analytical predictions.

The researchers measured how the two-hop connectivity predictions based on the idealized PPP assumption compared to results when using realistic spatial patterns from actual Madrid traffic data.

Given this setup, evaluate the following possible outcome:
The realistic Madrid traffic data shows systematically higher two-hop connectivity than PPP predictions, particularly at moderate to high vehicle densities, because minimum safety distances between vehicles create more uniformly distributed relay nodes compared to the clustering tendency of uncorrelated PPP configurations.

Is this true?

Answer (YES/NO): NO